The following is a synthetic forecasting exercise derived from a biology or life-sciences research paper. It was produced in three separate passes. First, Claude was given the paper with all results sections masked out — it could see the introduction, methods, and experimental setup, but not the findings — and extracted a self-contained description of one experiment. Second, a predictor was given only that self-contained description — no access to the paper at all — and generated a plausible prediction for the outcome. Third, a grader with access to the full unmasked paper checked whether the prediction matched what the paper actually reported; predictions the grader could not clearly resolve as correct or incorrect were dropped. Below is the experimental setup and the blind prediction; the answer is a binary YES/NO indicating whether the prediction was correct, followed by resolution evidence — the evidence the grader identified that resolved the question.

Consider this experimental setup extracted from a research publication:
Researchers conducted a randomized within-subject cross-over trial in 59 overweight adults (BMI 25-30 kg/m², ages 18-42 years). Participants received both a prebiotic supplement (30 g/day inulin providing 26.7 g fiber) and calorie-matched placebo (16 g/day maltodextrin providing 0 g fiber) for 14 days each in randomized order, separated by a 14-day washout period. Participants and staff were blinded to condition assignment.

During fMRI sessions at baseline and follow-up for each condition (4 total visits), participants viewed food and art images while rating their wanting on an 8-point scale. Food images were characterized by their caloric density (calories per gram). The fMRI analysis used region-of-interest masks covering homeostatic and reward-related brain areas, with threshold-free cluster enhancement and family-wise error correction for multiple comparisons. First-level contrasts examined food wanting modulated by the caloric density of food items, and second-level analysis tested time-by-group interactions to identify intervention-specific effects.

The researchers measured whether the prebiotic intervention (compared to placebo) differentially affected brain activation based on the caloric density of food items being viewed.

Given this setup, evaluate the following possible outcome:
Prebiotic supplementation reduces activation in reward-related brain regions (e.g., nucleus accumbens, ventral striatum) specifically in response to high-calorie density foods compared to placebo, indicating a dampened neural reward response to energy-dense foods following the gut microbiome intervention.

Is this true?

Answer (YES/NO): NO